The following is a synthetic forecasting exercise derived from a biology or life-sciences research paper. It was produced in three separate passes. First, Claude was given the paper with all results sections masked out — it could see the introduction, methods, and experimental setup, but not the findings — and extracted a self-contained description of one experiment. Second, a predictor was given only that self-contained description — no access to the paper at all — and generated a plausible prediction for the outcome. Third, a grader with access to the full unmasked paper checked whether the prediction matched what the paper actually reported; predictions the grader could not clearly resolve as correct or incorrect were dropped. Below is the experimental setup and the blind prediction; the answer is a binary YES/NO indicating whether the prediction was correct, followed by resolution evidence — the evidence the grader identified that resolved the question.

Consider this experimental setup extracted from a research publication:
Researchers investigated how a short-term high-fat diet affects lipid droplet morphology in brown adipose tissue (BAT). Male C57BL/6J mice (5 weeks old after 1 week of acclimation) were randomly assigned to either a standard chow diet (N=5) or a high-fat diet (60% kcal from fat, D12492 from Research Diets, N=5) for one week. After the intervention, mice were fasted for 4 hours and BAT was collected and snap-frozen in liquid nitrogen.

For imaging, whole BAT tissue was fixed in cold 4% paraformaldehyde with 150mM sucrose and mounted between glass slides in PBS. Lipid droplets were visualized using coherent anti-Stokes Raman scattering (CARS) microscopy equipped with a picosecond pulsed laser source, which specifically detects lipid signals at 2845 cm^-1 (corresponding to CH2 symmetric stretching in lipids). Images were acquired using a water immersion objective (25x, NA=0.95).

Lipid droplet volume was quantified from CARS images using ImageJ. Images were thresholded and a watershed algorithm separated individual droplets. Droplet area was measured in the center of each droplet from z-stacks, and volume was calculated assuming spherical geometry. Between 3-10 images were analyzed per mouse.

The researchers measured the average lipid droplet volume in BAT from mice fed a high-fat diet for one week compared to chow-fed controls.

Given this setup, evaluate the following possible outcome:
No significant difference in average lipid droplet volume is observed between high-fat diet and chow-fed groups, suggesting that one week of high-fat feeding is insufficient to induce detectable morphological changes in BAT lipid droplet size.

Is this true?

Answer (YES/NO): NO